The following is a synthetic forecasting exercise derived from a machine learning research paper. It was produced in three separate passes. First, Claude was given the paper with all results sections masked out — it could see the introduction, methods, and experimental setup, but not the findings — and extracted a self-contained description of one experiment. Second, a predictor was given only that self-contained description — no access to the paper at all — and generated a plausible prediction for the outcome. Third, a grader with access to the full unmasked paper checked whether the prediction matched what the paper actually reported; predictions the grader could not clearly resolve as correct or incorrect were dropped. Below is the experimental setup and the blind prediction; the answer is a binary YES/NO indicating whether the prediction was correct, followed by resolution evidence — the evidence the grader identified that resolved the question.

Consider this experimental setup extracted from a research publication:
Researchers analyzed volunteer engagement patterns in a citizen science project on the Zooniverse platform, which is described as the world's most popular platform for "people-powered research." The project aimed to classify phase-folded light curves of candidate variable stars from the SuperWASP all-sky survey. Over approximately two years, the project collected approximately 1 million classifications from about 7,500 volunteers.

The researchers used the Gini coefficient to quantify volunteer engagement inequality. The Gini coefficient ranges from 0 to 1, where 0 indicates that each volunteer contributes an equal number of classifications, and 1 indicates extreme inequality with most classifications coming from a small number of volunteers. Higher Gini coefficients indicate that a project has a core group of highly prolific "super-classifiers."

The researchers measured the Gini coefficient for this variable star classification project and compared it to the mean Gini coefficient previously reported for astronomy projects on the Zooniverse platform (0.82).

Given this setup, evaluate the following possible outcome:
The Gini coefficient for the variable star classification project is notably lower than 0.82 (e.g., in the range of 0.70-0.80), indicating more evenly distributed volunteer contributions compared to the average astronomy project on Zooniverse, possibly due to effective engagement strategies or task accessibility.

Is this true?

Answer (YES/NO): NO